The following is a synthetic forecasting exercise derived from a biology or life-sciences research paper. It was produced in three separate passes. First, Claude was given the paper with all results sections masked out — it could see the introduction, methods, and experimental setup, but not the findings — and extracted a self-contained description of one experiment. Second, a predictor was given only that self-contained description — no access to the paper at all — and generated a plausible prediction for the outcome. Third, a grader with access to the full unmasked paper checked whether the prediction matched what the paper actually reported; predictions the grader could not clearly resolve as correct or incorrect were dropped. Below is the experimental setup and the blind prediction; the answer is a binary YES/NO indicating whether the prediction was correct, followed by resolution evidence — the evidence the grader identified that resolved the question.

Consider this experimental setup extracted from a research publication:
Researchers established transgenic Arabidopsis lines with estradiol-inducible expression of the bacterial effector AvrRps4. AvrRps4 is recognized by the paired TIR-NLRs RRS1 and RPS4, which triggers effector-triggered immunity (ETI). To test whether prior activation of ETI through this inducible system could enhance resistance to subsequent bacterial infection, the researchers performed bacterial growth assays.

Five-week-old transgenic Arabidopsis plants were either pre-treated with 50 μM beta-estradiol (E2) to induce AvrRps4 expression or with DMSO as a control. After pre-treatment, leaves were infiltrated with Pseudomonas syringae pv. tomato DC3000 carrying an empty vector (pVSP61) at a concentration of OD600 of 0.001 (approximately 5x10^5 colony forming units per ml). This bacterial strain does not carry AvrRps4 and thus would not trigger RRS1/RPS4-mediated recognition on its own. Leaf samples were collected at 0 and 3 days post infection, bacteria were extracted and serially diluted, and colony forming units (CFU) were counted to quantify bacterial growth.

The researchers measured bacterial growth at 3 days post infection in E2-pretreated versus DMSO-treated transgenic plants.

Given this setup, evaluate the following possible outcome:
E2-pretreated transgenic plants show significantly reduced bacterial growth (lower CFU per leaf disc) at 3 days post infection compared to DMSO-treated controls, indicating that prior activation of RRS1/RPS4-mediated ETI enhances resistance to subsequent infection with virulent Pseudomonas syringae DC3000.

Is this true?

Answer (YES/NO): YES